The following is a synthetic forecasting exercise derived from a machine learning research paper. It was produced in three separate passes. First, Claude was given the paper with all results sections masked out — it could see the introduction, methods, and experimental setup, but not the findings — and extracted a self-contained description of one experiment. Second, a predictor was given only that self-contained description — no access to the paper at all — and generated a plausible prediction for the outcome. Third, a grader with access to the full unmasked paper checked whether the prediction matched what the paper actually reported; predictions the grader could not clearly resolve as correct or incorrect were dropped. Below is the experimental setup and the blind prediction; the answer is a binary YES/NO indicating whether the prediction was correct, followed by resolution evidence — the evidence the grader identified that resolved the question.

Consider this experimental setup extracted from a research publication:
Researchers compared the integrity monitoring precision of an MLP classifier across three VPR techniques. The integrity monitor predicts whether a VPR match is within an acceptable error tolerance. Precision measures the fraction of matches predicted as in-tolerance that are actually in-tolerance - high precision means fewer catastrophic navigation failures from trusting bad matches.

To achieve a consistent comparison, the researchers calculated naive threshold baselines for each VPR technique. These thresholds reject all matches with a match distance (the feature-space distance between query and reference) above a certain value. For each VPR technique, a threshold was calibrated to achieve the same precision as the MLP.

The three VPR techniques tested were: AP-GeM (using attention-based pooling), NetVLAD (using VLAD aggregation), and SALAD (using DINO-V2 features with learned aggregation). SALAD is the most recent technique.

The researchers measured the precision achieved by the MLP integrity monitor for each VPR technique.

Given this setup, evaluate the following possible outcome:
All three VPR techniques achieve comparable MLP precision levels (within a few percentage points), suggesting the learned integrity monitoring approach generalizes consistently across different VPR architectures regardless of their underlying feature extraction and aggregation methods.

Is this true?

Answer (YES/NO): NO